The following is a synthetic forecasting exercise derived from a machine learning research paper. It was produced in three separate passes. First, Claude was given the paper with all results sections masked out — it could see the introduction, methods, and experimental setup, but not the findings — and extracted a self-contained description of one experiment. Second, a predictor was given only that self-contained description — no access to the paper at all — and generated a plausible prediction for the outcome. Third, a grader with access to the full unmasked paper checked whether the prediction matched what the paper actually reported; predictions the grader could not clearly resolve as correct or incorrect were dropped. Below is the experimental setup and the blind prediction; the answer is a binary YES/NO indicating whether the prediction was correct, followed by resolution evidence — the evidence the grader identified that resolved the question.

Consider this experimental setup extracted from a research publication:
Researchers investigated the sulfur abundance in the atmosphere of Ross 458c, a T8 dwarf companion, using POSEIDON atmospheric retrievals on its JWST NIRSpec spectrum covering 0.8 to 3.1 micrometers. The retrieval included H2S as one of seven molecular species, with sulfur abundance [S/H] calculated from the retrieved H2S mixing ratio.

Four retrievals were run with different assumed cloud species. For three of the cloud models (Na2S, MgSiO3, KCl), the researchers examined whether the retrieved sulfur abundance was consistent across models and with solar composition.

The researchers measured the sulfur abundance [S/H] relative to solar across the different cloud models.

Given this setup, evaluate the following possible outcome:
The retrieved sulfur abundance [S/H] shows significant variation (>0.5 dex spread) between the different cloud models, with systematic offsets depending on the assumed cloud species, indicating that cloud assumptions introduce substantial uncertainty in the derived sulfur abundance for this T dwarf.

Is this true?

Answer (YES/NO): NO